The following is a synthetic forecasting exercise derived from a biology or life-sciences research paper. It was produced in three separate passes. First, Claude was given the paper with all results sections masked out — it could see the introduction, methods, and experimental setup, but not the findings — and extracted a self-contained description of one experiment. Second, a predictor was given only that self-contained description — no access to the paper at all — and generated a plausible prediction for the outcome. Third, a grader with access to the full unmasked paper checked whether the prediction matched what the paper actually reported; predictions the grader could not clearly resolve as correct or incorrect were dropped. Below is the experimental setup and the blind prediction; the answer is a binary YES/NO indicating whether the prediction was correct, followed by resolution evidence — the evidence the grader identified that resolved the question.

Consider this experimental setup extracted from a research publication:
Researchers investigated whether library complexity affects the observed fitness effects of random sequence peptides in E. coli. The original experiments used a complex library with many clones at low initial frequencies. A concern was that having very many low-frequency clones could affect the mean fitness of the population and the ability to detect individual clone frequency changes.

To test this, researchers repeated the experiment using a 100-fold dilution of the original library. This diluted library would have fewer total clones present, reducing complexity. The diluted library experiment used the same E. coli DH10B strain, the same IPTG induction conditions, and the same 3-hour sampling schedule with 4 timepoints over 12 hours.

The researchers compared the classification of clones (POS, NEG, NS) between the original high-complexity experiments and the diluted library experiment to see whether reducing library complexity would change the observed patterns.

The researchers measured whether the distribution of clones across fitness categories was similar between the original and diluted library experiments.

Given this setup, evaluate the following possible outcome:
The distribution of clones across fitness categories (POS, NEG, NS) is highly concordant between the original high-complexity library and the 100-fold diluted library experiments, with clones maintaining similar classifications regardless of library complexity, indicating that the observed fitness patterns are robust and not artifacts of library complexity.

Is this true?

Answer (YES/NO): YES